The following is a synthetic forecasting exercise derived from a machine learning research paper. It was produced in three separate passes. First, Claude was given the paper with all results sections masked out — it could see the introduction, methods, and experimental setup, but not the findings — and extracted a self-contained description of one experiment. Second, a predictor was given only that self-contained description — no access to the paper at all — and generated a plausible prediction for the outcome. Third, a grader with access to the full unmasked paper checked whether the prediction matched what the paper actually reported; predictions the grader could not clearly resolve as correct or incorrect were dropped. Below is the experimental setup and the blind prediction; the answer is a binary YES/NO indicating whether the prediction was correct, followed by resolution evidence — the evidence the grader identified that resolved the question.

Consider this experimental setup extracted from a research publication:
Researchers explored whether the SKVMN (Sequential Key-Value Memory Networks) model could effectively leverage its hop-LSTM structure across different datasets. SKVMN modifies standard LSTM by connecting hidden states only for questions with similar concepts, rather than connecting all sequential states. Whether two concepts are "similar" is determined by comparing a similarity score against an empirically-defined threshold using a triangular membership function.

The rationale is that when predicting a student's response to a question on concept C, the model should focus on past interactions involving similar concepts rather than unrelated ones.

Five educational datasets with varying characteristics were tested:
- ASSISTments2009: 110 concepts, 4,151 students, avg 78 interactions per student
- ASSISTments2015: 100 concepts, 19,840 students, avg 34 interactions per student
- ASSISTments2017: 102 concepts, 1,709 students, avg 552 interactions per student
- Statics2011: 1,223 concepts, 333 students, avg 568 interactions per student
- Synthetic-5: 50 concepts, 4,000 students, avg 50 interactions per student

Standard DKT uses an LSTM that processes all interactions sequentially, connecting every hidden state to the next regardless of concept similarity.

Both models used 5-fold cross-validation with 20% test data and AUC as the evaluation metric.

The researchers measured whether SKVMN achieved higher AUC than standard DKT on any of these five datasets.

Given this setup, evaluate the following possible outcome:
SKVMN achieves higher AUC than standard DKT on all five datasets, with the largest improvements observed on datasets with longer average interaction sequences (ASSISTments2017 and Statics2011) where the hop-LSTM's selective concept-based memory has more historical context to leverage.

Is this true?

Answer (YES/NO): NO